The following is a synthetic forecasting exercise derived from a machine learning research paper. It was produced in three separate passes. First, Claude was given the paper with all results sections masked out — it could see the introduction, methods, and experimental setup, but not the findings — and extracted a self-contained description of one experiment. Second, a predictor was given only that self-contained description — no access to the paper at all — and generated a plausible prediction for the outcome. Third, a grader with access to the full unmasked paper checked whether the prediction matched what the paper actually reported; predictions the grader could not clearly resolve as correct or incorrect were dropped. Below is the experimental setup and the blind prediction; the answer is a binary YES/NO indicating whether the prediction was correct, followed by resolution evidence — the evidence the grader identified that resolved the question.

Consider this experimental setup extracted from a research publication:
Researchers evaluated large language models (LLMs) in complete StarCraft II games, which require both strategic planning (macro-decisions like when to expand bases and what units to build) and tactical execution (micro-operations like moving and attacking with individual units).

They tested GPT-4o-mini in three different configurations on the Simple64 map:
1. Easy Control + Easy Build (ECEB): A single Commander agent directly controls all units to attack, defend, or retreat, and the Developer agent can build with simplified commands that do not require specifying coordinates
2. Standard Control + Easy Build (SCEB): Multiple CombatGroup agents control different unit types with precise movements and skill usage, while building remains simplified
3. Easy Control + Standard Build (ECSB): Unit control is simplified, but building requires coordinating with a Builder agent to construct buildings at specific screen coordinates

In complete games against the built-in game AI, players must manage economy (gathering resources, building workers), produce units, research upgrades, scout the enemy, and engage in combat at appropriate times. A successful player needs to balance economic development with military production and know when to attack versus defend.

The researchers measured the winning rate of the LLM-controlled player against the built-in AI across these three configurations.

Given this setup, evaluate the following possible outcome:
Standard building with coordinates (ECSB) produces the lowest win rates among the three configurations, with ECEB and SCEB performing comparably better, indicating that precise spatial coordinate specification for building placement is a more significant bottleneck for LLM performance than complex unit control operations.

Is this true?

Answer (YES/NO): NO